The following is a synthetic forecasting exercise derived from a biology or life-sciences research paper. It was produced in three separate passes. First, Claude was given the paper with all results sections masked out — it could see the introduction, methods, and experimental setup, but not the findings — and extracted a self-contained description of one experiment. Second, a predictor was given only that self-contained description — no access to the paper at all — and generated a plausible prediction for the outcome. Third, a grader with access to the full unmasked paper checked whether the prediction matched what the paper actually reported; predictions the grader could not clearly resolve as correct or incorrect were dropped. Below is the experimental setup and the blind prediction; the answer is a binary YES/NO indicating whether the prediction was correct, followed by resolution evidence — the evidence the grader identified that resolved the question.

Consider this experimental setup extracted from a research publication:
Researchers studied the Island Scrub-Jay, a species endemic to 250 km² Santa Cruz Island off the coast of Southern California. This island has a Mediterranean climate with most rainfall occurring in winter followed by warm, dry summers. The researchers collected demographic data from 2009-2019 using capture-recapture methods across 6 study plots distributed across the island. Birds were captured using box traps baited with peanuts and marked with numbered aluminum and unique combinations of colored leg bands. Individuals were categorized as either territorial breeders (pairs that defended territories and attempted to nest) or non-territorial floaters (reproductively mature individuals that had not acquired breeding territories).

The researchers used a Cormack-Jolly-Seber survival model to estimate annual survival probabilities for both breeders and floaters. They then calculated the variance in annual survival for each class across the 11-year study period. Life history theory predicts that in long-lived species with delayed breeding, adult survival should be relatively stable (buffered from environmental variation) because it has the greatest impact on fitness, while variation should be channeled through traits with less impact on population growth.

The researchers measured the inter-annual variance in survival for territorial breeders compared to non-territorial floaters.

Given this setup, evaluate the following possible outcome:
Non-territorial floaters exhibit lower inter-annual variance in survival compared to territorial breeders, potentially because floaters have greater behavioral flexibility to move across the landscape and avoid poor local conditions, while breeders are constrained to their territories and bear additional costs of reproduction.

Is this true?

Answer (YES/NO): NO